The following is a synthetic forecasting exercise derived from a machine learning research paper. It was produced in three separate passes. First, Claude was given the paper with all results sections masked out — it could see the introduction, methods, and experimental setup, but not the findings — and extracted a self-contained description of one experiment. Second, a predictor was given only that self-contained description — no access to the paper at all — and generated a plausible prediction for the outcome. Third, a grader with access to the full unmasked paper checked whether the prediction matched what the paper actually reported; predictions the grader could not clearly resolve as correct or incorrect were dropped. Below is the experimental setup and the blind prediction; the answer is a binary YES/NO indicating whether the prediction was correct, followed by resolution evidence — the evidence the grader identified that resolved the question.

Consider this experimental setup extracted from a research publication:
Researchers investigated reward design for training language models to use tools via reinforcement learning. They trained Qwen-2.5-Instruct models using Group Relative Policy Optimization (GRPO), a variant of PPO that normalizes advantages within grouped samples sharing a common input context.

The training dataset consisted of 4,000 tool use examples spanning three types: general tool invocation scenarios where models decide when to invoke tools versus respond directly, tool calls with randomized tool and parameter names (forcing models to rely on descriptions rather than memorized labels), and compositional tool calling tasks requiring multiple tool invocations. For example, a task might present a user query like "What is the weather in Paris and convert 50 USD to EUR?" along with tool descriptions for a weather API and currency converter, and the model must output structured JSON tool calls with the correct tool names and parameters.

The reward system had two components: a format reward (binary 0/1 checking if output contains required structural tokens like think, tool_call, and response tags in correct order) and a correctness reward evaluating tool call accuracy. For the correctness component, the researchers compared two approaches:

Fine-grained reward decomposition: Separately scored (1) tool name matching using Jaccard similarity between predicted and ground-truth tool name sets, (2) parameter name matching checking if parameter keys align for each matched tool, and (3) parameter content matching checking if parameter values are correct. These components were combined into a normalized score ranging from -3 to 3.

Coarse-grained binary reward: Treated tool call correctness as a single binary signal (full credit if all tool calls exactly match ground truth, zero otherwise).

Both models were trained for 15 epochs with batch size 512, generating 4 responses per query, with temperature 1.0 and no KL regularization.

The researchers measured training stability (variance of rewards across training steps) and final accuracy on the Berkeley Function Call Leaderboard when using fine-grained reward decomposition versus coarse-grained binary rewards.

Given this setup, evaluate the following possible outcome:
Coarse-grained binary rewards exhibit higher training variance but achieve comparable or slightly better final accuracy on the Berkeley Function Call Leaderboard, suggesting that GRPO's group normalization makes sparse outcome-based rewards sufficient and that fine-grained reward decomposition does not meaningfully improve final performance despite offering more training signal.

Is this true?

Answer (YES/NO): NO